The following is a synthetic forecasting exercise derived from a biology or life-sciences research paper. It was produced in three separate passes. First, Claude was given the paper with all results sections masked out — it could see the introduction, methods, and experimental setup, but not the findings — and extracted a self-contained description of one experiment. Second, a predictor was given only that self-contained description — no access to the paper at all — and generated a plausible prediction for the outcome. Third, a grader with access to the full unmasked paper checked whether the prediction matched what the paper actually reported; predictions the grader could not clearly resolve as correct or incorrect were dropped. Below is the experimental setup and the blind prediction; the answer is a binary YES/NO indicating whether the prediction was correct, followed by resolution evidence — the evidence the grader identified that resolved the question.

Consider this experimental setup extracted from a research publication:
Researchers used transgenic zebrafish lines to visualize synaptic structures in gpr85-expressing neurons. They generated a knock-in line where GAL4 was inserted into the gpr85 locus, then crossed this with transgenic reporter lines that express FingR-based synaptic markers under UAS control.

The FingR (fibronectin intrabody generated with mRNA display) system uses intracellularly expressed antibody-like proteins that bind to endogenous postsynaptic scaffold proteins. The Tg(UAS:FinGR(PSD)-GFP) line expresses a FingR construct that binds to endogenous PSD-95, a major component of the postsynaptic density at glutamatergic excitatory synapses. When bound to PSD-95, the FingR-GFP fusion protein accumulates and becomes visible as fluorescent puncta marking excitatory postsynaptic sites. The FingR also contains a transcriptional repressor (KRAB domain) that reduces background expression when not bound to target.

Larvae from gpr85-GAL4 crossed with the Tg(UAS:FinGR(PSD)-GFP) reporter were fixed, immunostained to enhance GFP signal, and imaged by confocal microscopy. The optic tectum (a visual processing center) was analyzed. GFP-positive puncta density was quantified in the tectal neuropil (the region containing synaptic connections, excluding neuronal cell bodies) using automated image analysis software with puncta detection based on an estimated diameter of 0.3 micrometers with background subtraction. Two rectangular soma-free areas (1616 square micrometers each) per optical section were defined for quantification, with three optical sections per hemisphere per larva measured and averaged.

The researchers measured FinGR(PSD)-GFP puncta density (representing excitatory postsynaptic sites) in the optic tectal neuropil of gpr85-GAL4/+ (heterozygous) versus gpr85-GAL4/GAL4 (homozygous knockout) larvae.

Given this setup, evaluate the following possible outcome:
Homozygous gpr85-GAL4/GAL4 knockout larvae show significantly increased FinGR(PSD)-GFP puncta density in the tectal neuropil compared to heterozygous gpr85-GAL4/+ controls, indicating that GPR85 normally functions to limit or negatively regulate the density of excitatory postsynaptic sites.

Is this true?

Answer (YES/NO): NO